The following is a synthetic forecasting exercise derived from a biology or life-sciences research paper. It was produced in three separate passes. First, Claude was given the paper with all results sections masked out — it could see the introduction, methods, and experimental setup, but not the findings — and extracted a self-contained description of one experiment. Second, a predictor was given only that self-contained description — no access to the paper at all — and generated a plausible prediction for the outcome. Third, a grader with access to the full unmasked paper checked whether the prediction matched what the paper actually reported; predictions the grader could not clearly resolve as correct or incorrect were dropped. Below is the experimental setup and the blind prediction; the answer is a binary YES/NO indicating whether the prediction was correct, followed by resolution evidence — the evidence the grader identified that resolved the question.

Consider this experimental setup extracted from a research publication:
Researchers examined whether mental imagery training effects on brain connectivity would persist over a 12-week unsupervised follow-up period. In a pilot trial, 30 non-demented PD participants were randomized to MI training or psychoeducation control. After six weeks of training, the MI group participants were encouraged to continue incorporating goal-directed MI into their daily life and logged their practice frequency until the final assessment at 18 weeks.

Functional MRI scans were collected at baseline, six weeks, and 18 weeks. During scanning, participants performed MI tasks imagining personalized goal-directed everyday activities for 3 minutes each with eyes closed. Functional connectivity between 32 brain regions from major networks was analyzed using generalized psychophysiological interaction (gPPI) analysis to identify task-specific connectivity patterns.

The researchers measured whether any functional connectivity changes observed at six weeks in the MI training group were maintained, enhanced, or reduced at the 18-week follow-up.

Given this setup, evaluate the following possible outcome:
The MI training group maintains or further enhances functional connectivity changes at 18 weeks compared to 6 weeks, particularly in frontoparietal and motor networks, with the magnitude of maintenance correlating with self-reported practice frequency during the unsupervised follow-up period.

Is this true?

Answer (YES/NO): NO